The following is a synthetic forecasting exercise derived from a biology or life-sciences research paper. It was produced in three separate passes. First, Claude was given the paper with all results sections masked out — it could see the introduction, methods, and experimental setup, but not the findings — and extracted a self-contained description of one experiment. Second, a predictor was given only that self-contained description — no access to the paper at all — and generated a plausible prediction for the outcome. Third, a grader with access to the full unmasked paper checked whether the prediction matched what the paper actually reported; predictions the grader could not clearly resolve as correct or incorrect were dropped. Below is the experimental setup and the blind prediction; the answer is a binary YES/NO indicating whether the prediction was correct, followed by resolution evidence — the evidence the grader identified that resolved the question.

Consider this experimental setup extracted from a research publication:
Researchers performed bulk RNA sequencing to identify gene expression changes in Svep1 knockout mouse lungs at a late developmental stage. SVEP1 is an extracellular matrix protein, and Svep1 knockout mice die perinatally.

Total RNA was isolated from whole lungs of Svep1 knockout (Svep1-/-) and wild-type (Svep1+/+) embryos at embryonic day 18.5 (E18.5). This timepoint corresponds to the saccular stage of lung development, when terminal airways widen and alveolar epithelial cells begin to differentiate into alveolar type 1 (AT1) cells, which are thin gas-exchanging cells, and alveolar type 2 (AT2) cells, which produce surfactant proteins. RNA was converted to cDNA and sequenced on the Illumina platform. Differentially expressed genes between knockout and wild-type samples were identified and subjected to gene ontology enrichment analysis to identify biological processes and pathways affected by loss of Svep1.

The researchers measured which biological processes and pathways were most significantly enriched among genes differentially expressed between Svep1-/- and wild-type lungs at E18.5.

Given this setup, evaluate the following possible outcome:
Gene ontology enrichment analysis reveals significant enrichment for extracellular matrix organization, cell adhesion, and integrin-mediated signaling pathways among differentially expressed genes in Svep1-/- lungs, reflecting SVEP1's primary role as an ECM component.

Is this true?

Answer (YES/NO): NO